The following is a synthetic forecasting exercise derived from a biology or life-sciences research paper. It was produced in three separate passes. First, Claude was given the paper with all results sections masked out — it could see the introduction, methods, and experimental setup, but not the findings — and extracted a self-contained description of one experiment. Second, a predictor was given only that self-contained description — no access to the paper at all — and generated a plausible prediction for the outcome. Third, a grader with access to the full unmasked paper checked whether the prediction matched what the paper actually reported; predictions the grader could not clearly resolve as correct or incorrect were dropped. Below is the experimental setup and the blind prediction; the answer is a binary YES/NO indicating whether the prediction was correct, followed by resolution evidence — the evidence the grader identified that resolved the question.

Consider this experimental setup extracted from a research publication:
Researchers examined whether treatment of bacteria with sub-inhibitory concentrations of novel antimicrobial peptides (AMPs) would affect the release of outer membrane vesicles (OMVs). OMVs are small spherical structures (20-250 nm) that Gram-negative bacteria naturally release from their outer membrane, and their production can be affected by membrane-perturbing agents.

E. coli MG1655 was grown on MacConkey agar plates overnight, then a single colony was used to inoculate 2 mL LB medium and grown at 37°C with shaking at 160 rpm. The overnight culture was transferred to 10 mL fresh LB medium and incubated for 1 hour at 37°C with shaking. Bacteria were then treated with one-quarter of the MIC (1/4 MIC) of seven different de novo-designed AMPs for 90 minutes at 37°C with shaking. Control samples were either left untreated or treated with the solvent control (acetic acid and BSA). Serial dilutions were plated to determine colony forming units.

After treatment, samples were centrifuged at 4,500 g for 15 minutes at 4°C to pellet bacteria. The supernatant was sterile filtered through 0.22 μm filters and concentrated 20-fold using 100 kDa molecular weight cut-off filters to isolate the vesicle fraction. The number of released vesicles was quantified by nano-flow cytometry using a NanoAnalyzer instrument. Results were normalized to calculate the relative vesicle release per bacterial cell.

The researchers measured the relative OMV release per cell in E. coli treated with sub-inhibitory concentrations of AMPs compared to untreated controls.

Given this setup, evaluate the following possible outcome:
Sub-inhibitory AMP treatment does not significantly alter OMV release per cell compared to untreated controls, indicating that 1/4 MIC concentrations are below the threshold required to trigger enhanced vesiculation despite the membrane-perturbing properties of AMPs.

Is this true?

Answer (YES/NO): NO